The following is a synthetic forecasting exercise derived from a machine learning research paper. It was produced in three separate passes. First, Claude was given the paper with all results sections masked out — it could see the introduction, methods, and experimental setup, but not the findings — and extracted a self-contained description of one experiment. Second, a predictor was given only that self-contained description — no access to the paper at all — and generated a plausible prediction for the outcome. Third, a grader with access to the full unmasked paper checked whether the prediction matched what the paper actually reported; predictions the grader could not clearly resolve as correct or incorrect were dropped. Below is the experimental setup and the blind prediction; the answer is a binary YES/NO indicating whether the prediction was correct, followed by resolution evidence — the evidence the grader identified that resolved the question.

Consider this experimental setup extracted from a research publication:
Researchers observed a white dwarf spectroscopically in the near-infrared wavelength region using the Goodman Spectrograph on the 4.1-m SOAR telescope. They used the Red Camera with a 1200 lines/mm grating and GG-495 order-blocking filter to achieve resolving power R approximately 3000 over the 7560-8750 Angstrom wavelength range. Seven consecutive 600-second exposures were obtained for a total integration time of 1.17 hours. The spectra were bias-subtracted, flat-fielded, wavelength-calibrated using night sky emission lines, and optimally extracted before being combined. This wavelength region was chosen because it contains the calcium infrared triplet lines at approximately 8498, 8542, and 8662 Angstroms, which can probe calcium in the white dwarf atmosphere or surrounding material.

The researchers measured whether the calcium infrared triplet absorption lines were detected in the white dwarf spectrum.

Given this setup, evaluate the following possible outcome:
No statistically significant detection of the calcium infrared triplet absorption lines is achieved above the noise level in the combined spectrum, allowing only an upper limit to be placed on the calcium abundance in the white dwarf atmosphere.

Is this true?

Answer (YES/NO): NO